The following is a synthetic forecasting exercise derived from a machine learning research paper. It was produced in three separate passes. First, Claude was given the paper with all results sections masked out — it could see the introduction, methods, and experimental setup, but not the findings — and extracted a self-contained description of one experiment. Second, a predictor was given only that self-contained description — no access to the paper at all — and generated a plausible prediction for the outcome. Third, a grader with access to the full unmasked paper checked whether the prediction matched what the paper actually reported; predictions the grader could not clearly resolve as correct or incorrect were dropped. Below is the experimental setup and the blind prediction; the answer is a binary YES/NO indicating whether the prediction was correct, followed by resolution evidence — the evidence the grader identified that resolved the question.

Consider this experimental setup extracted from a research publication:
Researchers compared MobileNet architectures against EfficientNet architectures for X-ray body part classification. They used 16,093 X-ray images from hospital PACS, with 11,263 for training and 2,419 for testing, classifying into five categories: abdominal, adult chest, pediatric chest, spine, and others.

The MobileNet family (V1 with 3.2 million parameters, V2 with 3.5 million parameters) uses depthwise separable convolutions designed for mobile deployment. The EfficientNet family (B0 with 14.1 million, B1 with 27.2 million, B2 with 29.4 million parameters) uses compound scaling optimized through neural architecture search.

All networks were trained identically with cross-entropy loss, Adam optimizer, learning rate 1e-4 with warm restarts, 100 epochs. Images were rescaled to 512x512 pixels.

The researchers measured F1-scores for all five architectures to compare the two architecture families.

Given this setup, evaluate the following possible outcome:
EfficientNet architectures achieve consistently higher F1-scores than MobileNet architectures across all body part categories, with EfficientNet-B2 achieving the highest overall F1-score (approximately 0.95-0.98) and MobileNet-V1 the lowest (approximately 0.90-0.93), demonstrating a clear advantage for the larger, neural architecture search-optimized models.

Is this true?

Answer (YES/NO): NO